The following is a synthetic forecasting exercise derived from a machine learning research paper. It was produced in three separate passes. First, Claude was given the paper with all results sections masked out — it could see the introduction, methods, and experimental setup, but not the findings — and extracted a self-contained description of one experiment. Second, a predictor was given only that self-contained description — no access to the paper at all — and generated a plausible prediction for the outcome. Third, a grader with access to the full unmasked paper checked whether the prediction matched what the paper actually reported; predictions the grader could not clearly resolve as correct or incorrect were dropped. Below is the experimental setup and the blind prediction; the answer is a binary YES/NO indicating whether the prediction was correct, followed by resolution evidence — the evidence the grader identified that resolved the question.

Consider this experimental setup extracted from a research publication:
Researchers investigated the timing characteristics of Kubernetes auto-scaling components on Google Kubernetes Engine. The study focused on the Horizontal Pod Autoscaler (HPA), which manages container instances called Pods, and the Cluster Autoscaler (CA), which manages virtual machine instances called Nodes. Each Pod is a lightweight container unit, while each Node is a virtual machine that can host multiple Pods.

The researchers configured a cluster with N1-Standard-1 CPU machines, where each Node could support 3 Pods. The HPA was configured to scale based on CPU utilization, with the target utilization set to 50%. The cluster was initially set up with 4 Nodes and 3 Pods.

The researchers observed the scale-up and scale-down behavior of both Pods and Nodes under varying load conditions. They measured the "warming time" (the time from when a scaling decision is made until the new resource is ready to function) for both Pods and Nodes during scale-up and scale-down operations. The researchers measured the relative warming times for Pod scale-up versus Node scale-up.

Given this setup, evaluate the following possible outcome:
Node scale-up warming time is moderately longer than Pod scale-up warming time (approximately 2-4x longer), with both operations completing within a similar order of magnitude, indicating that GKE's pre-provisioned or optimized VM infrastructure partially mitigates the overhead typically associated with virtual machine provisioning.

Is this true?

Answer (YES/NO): YES